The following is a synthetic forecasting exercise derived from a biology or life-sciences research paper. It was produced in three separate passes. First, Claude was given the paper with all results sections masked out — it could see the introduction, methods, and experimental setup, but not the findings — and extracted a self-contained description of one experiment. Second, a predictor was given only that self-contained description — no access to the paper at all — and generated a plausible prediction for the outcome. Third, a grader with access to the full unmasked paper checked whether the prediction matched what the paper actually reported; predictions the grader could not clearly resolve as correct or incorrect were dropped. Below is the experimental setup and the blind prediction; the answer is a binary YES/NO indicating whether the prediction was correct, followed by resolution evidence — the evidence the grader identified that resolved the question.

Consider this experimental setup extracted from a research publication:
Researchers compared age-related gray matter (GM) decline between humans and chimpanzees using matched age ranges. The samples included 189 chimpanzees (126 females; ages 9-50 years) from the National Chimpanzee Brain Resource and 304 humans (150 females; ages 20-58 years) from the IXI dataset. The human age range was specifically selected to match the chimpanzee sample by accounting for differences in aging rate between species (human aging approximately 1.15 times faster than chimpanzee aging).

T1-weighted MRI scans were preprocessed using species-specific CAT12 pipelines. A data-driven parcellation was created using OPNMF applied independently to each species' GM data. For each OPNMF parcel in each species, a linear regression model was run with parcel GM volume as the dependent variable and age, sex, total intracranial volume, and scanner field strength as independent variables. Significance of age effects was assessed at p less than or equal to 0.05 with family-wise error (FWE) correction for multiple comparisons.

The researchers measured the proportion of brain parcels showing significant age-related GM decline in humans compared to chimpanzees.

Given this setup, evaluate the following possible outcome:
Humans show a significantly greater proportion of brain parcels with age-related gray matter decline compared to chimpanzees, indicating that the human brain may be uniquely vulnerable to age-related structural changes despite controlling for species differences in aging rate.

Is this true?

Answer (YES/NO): YES